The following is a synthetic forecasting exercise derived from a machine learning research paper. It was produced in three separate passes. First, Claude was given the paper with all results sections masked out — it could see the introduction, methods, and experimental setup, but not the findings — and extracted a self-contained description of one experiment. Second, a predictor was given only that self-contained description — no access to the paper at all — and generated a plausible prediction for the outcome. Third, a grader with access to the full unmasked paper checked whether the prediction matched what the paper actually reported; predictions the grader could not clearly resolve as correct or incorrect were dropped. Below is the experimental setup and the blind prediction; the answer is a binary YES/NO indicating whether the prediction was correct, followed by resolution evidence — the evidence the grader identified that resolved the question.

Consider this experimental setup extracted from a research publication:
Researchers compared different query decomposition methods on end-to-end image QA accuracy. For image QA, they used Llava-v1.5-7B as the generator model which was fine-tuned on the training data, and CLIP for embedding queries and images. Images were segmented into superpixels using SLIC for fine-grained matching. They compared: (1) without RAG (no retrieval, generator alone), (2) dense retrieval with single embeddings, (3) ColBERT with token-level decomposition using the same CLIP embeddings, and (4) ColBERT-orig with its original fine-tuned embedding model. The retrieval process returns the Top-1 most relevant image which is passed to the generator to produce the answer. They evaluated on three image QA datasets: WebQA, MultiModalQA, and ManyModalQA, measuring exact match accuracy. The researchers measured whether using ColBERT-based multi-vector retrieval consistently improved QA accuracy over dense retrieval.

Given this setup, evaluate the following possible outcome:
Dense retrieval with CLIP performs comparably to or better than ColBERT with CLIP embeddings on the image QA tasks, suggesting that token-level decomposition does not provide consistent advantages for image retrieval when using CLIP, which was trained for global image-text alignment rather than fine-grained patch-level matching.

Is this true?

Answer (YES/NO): YES